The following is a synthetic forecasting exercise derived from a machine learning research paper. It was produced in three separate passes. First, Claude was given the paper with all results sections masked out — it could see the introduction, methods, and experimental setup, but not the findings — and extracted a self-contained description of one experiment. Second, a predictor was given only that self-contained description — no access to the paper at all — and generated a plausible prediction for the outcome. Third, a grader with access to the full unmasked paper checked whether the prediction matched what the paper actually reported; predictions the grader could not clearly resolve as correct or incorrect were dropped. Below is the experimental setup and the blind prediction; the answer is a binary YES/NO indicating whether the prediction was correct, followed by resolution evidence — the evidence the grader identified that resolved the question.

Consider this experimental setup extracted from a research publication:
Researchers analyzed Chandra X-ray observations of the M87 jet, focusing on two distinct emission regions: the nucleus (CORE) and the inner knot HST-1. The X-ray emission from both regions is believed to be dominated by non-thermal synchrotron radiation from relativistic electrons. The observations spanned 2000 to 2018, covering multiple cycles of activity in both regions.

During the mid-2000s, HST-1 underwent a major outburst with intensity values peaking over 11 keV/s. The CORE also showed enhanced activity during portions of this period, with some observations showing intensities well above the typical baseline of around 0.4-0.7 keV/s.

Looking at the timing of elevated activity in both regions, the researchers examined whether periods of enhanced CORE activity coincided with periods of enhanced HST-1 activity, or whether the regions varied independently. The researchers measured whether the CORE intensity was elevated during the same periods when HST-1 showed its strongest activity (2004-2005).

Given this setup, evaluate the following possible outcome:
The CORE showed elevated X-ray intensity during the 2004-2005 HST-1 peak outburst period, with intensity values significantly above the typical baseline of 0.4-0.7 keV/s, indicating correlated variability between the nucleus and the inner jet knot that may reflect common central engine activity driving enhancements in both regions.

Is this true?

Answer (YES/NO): YES